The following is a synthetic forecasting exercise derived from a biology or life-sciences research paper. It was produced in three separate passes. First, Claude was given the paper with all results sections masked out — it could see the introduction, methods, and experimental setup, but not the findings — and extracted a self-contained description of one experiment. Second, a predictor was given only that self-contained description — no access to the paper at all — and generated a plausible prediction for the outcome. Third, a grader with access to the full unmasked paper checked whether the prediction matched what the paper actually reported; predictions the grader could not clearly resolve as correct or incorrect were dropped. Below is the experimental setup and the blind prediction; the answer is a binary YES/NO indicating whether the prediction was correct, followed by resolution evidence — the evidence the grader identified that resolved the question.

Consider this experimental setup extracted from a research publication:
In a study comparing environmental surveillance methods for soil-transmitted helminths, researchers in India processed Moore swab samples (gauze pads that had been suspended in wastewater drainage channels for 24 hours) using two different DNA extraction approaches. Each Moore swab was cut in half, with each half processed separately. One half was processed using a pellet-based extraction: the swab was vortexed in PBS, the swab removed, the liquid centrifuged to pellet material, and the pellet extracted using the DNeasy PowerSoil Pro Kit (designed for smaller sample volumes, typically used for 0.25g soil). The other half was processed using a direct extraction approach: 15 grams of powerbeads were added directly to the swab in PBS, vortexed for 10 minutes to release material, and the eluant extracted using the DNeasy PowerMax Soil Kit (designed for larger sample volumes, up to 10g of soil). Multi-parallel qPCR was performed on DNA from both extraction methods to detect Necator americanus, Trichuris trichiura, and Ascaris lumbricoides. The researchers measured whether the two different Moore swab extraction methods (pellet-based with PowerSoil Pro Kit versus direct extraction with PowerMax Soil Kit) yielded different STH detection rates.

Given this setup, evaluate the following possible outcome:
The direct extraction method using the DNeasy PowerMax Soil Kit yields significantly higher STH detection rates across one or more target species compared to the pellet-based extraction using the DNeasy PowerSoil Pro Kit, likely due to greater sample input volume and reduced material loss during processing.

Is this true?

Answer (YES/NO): NO